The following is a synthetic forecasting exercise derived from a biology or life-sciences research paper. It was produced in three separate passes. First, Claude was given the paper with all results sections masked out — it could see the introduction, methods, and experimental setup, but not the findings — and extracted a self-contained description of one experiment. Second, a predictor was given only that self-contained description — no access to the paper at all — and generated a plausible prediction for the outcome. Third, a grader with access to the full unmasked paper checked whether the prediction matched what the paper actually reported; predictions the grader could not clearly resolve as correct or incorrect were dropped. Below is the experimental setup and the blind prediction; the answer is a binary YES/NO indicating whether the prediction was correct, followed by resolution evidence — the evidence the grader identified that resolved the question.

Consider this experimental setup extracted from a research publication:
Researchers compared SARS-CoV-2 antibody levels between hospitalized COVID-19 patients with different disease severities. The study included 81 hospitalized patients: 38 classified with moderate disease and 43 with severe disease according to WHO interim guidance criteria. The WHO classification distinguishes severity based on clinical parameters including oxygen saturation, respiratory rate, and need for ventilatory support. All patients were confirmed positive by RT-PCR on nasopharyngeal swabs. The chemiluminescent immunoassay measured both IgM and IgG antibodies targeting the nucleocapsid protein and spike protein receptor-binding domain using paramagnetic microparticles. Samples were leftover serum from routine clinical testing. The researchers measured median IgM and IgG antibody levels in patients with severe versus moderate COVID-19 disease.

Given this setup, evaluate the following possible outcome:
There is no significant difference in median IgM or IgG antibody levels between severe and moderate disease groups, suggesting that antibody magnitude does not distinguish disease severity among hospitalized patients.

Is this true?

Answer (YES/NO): YES